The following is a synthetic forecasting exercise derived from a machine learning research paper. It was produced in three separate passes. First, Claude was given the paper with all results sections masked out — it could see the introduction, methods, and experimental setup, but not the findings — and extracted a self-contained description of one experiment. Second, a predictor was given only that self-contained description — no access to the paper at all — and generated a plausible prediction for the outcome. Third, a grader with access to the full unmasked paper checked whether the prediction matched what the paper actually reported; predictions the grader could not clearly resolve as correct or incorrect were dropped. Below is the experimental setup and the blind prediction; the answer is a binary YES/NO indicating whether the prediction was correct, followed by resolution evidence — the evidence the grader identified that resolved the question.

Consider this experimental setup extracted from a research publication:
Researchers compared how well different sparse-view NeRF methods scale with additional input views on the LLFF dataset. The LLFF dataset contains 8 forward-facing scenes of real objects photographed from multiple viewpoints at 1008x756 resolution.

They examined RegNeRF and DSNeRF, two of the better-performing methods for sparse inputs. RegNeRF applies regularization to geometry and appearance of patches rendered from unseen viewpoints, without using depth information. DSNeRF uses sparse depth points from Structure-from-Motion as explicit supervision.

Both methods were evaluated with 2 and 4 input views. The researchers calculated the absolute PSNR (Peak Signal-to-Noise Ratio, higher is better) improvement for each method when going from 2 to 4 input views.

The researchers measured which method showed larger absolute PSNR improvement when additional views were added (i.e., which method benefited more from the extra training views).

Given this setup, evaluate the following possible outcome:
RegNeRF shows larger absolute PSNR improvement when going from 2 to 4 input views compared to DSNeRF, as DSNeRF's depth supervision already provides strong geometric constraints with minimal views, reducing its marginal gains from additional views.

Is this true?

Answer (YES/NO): NO